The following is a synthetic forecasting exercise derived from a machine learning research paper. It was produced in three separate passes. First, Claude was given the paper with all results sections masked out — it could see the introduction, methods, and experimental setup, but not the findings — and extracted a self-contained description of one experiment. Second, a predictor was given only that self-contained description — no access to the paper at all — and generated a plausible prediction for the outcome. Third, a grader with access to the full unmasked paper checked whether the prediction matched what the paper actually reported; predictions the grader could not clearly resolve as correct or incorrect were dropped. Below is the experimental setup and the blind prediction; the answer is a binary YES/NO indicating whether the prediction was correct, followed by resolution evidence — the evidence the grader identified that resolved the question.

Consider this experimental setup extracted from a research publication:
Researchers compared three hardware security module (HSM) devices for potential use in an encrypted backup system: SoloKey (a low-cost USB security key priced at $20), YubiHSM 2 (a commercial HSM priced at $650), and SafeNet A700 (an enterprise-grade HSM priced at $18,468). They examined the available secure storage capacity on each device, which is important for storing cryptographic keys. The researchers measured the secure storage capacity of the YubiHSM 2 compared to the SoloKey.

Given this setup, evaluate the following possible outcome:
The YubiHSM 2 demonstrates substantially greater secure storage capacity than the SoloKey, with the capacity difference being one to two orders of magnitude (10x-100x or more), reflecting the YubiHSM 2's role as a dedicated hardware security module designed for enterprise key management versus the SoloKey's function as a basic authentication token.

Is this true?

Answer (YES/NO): NO